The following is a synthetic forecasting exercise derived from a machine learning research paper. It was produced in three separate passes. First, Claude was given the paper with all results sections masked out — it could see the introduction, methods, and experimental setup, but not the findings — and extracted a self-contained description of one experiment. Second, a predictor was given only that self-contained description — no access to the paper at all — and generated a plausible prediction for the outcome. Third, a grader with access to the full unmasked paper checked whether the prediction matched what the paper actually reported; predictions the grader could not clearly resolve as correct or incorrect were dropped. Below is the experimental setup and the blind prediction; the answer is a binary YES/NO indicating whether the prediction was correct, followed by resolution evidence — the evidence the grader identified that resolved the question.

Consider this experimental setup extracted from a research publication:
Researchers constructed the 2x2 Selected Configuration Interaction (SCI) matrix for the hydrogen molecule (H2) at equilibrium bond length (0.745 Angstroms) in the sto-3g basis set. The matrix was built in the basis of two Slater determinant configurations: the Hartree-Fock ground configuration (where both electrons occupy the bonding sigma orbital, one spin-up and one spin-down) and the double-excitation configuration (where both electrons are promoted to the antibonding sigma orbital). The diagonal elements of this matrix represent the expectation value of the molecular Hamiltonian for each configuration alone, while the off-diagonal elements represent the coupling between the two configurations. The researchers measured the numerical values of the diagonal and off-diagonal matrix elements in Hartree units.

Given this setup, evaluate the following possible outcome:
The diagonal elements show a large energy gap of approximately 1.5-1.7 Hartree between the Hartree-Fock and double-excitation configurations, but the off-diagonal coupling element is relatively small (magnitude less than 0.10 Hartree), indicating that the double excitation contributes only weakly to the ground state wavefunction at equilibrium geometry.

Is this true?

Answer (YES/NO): NO